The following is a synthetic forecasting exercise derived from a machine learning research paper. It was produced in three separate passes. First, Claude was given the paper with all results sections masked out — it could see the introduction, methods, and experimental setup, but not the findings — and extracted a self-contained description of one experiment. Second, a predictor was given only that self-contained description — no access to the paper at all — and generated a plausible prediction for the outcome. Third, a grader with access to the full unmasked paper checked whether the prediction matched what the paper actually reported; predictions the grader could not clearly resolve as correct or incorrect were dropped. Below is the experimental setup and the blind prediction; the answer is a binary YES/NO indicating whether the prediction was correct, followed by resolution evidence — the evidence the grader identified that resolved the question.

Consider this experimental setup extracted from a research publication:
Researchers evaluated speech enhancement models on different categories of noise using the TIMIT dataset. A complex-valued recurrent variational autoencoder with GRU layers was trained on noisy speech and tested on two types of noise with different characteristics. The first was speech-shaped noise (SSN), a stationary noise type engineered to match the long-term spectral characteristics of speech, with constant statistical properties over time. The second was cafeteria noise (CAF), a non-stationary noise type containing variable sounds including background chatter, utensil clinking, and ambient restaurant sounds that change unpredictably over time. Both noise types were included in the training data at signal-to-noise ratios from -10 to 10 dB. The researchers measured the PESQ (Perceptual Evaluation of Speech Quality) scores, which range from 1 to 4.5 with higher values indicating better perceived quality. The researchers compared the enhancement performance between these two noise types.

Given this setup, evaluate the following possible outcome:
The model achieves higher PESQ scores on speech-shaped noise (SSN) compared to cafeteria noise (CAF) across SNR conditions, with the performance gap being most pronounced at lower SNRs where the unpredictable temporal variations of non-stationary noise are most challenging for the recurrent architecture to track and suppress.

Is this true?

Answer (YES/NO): NO